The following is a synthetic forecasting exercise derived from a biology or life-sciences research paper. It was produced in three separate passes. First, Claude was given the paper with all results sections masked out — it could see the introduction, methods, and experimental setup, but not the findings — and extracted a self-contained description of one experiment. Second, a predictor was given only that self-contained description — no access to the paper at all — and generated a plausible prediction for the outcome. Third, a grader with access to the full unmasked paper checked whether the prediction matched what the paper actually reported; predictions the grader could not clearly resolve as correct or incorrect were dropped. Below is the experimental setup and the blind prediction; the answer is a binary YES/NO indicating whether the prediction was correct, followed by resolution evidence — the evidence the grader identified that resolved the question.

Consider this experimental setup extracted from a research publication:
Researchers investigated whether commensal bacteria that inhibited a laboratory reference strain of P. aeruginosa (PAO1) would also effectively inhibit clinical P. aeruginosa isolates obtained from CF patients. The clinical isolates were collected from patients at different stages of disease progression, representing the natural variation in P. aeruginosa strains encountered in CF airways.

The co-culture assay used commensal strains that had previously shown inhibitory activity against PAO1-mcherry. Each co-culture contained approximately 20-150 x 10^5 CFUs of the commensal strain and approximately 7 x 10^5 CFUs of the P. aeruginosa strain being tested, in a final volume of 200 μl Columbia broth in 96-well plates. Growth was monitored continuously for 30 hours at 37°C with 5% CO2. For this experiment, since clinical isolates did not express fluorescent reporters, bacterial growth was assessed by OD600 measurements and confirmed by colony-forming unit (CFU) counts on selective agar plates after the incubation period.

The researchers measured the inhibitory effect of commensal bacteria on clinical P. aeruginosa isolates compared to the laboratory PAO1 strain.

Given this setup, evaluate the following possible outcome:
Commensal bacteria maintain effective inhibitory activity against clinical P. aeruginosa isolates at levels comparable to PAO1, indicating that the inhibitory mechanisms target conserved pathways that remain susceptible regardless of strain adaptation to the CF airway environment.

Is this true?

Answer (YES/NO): YES